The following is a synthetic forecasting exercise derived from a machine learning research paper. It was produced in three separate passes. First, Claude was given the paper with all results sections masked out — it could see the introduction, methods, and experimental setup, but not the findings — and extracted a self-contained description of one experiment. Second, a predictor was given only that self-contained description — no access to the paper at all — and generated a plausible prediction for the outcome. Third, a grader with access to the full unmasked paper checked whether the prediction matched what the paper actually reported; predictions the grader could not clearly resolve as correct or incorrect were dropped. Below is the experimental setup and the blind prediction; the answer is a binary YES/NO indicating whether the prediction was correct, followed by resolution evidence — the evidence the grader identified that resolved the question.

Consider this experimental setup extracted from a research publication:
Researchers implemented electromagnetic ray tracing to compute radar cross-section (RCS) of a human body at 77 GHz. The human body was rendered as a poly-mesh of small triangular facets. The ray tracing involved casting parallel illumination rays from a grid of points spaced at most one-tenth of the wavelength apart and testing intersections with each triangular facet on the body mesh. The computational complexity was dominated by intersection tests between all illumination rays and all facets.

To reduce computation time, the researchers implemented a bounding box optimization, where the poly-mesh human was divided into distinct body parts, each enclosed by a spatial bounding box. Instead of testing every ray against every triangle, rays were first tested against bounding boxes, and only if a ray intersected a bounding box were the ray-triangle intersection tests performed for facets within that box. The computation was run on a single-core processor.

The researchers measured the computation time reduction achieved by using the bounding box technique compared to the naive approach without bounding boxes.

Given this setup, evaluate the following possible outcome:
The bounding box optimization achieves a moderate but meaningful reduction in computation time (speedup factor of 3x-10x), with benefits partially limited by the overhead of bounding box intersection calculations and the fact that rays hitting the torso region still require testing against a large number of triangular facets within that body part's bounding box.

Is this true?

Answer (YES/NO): NO